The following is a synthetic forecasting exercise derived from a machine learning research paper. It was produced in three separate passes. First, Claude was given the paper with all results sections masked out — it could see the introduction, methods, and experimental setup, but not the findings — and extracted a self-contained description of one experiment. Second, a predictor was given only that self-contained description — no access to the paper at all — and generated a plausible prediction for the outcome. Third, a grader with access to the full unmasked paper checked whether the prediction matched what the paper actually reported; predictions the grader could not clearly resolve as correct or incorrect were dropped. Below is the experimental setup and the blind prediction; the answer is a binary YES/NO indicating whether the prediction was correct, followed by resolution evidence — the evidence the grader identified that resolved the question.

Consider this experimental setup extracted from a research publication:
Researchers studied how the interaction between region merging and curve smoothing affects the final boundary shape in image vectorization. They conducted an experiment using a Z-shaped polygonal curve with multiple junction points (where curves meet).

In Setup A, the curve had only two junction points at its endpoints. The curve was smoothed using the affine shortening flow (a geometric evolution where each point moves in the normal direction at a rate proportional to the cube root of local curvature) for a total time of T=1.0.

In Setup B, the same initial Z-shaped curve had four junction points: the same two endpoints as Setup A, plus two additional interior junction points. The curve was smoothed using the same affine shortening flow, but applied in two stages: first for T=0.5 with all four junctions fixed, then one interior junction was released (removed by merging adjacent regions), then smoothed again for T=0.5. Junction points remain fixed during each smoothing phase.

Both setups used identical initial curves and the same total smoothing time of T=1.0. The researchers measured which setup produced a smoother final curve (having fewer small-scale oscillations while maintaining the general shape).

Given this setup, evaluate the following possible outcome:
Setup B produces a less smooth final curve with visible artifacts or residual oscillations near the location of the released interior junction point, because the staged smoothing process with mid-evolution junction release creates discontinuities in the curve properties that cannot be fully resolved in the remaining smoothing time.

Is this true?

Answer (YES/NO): NO